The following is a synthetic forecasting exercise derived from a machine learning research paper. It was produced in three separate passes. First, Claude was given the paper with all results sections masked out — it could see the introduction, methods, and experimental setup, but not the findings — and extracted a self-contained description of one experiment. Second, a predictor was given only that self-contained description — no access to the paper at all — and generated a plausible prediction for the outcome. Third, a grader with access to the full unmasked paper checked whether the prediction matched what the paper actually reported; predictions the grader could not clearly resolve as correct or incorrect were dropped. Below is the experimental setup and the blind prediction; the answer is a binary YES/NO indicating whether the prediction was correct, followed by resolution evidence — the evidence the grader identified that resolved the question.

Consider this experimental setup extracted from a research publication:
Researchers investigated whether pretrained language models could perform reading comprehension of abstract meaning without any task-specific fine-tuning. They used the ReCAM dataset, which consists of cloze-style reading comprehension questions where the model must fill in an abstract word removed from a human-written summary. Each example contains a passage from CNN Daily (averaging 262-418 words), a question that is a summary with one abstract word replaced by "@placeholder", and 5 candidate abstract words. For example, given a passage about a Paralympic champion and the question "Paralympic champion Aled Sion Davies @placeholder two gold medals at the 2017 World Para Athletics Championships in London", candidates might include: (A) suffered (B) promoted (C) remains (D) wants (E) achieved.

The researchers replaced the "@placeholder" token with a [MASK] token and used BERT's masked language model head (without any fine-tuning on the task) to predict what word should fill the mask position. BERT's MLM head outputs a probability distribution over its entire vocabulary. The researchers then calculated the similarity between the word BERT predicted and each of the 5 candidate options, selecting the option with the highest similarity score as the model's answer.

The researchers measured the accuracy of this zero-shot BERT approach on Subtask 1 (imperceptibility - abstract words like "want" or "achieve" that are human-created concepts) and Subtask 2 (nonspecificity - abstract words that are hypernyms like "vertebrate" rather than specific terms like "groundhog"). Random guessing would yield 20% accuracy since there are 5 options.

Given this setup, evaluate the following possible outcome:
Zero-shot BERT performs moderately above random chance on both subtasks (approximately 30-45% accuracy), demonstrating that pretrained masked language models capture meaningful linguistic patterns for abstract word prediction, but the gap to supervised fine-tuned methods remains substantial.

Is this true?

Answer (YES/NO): NO